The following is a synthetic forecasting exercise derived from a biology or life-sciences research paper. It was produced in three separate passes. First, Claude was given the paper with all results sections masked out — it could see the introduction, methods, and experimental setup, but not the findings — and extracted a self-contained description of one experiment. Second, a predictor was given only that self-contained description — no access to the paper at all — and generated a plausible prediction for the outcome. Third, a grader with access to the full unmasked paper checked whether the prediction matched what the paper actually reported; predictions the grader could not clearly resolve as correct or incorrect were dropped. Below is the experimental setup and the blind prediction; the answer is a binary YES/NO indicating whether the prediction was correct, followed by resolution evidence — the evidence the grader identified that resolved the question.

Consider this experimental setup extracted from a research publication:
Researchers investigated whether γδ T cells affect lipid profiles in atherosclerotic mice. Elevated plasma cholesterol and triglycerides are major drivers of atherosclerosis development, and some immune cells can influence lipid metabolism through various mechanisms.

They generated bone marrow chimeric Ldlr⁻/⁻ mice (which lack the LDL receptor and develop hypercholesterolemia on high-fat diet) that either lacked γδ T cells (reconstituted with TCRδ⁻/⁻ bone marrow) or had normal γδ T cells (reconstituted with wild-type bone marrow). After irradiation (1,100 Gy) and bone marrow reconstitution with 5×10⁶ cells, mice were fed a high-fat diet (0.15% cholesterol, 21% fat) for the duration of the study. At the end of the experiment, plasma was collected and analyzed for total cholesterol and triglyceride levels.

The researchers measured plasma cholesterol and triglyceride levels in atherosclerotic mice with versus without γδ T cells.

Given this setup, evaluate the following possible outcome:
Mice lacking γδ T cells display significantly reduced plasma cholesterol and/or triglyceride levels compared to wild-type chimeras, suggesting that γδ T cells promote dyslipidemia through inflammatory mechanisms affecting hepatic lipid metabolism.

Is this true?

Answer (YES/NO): NO